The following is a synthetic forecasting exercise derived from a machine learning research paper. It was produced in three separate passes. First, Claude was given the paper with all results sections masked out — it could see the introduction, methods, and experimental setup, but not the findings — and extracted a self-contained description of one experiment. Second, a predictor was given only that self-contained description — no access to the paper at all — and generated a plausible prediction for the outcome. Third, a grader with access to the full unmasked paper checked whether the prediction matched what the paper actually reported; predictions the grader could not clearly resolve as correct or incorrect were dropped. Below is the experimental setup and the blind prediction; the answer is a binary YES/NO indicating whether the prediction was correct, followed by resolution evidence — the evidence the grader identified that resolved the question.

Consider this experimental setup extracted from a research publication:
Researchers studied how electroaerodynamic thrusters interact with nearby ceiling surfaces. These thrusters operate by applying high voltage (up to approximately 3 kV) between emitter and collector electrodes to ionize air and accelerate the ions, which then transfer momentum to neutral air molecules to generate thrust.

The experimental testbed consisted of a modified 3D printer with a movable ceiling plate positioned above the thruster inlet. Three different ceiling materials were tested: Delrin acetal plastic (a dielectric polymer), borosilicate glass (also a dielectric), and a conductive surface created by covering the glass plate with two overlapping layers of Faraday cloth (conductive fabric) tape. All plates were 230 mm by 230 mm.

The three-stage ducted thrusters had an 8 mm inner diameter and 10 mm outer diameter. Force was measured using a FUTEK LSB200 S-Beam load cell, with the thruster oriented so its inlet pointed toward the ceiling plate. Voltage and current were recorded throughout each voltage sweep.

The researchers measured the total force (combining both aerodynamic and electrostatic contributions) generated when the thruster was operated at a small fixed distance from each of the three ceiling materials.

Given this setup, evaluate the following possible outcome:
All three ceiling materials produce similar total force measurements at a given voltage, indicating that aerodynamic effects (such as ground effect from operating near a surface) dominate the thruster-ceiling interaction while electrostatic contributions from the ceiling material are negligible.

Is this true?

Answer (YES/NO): NO